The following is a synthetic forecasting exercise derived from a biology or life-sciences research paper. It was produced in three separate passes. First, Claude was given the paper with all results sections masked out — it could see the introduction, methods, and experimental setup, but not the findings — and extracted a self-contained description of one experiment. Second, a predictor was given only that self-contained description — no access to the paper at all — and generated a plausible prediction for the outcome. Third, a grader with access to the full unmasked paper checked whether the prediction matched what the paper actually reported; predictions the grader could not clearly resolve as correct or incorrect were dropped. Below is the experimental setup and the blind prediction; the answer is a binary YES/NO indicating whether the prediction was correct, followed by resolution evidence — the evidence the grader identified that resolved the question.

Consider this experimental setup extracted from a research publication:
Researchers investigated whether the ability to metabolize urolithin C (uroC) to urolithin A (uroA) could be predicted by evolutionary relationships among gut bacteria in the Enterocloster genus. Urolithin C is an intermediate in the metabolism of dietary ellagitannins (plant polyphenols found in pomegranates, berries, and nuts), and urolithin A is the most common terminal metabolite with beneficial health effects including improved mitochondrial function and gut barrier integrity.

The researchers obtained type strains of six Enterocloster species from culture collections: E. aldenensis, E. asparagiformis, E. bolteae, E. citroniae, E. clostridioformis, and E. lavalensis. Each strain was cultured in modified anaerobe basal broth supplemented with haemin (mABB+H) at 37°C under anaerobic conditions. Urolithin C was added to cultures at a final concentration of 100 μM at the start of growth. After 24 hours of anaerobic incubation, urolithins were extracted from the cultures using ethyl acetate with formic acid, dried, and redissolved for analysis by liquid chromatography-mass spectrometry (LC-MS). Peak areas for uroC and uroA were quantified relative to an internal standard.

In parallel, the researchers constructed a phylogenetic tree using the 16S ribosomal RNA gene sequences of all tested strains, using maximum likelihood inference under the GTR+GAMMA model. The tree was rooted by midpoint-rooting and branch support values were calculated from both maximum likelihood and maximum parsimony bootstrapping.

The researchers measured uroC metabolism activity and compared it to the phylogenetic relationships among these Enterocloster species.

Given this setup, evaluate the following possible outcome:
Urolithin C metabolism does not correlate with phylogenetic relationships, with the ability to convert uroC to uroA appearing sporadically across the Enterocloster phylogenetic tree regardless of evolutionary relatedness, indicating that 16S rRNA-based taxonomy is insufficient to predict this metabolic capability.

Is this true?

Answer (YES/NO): YES